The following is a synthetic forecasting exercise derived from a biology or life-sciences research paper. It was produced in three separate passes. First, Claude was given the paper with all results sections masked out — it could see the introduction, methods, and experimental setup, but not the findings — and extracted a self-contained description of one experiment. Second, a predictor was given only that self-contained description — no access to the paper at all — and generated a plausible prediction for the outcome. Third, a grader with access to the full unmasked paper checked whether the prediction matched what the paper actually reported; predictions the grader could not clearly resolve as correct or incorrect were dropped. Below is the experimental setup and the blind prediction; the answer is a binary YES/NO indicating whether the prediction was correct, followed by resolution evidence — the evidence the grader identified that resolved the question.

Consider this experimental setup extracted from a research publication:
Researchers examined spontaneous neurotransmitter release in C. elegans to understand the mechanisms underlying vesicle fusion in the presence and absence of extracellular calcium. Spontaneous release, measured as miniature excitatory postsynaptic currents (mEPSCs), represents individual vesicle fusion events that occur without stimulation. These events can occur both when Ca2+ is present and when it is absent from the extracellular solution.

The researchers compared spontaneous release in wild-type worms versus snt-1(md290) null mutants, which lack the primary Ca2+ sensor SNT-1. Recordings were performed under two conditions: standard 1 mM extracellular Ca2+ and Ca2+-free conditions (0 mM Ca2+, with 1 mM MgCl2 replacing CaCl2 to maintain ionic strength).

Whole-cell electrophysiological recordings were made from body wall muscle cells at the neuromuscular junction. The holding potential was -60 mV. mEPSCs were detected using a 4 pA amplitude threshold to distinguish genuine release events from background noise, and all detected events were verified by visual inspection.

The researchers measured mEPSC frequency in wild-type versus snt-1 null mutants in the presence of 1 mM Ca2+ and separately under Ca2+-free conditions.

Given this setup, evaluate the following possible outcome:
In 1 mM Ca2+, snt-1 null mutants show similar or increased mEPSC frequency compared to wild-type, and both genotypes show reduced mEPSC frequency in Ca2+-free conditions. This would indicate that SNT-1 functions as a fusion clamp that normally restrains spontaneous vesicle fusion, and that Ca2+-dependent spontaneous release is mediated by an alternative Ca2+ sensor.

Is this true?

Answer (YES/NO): NO